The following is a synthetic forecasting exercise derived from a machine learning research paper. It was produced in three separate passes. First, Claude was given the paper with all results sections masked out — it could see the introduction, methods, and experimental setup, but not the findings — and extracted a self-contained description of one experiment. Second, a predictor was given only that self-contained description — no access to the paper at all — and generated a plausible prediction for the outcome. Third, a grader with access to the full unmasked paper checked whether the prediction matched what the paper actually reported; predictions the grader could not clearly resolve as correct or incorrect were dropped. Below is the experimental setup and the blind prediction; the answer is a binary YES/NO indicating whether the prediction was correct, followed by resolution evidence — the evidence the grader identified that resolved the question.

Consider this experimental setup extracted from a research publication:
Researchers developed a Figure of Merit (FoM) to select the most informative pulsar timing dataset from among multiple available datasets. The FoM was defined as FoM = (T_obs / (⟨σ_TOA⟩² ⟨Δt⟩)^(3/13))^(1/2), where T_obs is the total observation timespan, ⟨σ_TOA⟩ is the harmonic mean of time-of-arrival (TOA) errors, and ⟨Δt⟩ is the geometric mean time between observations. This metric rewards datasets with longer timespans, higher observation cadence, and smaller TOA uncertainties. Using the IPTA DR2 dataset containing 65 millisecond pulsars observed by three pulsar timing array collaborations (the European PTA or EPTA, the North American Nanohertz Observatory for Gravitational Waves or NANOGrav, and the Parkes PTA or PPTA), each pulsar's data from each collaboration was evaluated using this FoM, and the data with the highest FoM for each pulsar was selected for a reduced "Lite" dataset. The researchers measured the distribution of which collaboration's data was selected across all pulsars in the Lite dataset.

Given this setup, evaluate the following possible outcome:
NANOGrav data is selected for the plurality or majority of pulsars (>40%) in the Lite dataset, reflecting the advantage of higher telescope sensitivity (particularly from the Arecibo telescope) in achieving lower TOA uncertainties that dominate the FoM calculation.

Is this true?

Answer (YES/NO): NO